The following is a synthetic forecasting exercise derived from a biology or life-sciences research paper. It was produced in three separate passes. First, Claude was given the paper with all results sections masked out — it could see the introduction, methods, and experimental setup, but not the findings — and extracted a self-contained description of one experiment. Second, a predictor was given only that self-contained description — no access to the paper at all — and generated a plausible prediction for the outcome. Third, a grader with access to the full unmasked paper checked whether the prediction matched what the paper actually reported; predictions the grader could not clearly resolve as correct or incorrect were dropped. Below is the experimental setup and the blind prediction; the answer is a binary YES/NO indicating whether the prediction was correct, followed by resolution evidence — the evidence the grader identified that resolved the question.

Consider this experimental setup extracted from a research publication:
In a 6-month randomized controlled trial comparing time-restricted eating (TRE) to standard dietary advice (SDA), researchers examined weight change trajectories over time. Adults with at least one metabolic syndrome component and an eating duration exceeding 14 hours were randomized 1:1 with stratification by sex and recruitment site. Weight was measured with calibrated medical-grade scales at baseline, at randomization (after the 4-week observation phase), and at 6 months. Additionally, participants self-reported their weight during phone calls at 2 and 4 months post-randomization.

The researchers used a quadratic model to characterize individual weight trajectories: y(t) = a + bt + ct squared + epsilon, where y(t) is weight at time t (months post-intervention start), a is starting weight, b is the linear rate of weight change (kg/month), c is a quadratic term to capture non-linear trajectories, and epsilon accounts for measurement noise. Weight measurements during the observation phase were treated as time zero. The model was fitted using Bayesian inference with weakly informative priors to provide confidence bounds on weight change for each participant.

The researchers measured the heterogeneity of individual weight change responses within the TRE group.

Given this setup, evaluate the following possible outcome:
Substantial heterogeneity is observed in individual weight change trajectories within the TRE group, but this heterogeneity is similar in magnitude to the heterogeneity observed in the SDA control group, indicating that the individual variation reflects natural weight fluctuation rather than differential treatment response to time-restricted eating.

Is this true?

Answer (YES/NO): NO